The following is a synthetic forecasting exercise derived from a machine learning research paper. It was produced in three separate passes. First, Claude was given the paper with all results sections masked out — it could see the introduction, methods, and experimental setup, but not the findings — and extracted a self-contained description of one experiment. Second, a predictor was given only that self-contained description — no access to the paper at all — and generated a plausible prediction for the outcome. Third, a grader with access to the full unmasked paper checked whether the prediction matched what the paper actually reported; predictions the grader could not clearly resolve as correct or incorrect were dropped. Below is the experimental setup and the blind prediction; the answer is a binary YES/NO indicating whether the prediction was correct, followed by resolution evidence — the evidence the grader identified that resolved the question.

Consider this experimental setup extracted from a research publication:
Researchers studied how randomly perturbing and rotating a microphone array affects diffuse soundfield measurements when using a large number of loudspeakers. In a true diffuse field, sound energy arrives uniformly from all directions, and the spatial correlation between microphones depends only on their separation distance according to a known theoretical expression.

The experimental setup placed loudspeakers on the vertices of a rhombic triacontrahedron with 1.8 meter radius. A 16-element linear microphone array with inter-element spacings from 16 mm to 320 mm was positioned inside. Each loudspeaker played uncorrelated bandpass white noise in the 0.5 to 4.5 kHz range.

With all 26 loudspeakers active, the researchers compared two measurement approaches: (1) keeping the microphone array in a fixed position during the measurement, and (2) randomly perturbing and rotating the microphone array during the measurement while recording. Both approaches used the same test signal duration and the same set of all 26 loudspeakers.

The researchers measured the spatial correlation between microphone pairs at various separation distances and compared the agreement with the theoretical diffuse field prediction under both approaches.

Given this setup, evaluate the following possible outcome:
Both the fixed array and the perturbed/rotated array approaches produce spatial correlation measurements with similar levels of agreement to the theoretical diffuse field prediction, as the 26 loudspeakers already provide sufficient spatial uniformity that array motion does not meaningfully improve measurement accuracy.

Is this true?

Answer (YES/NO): NO